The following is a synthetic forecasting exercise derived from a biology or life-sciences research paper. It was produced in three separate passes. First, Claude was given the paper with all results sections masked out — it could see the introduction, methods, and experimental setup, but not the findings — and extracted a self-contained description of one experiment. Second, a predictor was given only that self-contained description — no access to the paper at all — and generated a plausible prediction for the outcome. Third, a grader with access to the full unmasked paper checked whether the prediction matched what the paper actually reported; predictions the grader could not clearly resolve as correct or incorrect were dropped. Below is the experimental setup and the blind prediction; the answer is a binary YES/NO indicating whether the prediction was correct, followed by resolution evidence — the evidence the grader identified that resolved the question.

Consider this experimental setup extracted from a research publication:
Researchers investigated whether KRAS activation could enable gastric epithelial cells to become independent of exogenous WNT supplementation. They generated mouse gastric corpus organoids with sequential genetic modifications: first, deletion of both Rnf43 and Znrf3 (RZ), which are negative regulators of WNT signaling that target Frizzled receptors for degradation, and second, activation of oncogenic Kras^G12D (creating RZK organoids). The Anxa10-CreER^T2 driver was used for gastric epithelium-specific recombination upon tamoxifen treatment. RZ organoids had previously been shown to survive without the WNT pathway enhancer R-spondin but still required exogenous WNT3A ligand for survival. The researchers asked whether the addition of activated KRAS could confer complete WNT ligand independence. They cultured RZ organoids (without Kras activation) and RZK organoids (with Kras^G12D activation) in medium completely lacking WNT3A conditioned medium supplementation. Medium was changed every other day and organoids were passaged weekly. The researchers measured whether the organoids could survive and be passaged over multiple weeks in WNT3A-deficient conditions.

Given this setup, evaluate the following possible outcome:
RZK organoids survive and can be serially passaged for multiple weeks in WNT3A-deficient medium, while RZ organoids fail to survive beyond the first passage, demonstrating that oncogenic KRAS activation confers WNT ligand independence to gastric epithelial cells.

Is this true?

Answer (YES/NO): YES